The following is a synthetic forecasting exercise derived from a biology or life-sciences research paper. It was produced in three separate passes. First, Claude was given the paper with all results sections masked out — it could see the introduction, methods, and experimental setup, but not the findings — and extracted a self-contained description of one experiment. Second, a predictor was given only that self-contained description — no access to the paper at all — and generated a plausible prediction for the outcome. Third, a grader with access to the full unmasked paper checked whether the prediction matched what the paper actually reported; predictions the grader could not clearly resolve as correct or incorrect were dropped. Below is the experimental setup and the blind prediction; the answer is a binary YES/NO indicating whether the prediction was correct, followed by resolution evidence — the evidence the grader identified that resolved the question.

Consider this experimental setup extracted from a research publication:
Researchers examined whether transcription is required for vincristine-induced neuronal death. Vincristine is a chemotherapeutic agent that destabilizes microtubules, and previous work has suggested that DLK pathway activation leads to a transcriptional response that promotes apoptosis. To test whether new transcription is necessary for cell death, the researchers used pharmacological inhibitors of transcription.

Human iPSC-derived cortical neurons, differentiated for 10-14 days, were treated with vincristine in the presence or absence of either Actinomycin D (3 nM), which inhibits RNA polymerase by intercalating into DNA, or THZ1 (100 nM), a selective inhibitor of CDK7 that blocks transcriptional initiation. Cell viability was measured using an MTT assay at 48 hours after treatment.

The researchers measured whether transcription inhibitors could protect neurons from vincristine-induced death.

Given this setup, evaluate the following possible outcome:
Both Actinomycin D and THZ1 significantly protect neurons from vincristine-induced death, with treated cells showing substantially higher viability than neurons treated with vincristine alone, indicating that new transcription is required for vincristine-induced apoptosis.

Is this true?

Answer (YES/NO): YES